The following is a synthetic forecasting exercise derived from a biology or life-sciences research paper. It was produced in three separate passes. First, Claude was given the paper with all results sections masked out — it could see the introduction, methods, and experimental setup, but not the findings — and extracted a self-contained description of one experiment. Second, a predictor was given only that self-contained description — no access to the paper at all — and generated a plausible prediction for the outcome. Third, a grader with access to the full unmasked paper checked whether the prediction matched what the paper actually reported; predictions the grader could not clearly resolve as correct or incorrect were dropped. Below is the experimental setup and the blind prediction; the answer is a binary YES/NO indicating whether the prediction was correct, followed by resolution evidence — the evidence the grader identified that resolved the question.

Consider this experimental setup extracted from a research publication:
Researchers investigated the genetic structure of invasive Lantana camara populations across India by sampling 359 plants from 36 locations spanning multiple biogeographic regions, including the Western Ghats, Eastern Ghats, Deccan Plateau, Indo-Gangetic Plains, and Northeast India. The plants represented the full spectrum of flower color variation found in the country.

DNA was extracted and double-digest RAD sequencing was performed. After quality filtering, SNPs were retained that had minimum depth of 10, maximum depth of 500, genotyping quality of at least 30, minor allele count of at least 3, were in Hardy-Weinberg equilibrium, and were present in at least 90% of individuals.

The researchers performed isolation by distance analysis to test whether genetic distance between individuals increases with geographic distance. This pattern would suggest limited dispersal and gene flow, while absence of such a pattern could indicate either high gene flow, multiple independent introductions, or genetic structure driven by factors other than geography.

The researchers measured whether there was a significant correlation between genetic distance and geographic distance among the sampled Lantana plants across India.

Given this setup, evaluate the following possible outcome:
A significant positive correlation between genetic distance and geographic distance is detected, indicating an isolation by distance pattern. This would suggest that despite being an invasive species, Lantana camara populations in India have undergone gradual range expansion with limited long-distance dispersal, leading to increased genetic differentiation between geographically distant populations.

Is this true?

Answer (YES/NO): NO